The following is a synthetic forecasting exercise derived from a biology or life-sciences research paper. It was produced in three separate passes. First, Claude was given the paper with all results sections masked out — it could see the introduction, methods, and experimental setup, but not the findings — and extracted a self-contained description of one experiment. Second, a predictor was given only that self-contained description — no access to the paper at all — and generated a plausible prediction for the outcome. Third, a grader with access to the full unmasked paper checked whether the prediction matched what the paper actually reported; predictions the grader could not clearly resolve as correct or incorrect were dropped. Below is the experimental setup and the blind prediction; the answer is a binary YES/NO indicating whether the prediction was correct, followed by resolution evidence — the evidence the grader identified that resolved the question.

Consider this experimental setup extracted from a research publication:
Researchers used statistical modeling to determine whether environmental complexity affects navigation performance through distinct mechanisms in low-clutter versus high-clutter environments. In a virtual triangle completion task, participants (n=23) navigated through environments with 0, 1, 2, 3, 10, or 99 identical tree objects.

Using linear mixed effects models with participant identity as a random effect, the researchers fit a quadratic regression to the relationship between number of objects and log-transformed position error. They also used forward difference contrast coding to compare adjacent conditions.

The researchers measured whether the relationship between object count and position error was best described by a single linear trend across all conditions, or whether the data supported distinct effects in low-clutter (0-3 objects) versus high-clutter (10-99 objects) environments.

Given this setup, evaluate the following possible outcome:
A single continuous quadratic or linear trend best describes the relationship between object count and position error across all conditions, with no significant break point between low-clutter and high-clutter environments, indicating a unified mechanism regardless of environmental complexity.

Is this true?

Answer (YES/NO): NO